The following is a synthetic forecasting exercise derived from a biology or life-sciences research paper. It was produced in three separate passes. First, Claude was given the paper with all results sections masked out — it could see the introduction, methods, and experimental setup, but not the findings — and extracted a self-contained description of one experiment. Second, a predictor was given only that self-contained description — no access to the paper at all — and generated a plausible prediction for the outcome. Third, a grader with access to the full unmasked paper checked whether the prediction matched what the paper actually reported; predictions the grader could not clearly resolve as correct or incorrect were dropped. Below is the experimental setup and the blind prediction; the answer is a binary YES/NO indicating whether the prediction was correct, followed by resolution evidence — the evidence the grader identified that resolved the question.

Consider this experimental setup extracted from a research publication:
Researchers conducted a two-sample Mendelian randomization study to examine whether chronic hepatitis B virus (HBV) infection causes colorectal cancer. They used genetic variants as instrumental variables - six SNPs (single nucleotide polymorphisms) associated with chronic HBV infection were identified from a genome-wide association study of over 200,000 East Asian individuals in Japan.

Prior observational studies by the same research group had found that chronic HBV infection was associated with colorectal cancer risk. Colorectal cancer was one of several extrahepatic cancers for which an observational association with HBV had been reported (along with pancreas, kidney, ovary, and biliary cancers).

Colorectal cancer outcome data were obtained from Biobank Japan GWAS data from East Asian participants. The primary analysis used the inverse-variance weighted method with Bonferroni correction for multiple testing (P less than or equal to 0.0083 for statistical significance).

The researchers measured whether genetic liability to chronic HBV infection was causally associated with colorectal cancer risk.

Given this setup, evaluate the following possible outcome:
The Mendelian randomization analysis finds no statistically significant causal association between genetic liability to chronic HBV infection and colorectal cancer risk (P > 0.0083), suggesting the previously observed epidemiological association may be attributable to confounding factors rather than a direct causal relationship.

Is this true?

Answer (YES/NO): NO